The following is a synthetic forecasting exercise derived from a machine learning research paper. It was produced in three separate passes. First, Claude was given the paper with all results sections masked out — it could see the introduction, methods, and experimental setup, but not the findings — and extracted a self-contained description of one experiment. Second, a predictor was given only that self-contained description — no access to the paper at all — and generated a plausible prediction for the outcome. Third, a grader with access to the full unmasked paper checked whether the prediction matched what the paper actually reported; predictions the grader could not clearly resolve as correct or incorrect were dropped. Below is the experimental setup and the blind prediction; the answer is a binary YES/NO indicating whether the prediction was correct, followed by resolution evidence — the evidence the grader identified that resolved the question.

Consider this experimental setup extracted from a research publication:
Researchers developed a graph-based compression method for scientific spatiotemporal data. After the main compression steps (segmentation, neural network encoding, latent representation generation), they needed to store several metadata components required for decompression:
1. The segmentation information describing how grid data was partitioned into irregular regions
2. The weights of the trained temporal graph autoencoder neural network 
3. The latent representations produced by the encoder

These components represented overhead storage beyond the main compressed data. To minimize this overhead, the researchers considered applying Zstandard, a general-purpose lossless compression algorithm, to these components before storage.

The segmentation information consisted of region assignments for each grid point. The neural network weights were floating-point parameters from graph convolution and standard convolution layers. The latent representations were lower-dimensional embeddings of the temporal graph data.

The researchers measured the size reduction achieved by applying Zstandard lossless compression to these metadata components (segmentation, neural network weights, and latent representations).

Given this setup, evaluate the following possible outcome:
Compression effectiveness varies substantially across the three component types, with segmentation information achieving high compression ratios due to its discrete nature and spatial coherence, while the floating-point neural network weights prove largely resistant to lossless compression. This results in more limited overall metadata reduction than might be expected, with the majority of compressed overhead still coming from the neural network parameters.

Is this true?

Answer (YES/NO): NO